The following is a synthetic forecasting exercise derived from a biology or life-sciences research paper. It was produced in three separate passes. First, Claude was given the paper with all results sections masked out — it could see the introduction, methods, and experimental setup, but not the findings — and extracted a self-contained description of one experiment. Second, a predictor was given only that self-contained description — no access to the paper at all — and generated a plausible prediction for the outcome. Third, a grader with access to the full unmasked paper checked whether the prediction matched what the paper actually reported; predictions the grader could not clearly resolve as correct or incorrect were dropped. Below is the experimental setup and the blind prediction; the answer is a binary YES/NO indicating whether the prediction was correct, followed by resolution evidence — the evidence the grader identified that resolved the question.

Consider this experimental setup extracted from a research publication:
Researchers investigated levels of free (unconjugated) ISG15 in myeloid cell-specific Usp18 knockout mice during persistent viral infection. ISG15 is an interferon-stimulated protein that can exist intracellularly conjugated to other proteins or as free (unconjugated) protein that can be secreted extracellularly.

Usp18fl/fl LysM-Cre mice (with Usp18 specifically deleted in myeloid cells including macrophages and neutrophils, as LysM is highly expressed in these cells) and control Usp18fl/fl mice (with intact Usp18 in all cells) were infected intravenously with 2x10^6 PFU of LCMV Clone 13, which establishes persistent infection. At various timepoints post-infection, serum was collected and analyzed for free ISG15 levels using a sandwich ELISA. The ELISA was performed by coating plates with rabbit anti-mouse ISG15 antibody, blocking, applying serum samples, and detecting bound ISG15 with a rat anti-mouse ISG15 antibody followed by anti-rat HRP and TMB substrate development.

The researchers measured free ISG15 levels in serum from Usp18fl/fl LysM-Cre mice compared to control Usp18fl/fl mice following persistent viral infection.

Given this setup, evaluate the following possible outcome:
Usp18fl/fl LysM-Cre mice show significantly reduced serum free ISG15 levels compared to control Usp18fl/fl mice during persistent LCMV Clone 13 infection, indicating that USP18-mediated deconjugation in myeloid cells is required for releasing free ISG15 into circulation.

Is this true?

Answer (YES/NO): NO